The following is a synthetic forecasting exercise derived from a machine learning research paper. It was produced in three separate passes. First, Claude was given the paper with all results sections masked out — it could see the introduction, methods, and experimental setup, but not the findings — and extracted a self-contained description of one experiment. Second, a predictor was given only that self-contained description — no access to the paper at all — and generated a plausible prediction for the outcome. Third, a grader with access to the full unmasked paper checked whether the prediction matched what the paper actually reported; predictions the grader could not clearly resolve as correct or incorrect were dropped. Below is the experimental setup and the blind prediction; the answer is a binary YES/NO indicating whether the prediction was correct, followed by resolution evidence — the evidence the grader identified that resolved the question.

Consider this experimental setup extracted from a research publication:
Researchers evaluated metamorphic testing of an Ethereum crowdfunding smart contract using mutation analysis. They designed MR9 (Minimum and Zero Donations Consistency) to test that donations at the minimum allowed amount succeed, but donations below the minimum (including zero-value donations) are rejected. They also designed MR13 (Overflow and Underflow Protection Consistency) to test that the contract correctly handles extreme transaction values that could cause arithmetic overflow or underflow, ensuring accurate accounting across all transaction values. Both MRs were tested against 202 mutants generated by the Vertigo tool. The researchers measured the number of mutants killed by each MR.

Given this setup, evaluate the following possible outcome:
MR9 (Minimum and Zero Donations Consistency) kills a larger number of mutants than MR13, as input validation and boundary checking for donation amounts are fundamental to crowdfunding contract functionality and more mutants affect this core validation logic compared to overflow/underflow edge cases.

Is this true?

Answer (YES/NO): NO